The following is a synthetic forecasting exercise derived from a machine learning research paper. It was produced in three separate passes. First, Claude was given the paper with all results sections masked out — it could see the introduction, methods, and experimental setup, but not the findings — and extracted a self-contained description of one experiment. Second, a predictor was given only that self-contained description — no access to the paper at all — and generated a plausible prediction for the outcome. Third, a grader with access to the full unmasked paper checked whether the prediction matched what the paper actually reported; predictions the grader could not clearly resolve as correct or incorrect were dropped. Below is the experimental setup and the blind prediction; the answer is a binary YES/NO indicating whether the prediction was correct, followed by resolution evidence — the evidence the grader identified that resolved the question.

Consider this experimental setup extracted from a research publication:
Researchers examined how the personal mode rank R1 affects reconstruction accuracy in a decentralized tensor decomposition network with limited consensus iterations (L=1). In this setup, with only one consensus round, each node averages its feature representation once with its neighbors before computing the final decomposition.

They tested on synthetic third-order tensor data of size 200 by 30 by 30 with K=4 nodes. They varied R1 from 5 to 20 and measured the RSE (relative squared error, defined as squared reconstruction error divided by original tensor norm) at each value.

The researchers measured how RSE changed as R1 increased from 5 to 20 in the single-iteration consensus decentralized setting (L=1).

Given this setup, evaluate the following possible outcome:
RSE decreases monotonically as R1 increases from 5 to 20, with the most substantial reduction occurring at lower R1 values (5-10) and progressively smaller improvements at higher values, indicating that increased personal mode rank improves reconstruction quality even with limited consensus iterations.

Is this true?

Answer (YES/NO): NO